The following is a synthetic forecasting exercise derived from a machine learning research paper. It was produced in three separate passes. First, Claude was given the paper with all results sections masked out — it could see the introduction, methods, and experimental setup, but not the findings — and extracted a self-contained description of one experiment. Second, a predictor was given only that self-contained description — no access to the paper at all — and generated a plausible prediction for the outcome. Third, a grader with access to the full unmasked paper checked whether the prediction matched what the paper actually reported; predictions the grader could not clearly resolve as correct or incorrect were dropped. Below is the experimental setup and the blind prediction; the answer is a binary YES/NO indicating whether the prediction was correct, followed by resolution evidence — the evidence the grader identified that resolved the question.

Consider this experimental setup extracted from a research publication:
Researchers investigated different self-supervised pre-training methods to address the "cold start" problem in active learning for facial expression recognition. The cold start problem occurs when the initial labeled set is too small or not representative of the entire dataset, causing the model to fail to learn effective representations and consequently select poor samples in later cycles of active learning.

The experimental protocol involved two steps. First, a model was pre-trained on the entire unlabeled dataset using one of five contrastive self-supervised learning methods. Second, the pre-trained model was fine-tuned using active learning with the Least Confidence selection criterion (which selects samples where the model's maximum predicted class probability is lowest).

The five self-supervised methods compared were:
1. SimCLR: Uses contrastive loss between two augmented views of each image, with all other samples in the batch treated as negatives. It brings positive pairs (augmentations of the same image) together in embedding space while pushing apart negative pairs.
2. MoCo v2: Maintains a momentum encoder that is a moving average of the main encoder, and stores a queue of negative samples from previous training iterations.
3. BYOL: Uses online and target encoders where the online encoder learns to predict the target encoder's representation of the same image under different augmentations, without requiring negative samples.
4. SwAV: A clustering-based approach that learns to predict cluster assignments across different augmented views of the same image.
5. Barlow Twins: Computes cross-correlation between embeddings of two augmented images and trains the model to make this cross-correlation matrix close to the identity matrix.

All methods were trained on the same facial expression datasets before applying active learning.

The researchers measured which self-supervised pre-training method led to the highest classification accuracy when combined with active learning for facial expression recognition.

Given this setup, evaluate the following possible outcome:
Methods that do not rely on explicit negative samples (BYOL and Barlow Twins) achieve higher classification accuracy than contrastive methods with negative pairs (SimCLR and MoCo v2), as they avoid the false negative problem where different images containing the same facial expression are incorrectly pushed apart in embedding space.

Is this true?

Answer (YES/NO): NO